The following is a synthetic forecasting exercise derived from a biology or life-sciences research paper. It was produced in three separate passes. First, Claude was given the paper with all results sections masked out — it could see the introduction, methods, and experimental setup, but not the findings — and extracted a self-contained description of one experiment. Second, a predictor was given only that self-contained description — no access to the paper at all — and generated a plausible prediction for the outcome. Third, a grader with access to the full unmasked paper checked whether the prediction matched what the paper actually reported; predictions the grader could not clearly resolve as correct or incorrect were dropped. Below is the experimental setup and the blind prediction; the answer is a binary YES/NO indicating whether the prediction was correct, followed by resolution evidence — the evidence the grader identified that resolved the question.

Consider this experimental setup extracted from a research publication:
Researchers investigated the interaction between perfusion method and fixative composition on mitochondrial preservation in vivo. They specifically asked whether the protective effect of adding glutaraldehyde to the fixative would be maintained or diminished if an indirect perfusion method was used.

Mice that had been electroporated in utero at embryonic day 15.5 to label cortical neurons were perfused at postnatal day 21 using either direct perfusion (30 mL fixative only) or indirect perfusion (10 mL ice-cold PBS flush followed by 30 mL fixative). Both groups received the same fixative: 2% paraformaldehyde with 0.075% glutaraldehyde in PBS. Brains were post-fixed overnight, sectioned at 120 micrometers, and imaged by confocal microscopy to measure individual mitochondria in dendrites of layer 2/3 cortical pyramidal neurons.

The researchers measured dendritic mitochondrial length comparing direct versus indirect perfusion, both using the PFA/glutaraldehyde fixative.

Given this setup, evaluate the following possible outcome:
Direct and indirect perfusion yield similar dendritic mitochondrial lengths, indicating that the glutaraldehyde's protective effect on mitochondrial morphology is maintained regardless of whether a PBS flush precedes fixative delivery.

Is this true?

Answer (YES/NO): NO